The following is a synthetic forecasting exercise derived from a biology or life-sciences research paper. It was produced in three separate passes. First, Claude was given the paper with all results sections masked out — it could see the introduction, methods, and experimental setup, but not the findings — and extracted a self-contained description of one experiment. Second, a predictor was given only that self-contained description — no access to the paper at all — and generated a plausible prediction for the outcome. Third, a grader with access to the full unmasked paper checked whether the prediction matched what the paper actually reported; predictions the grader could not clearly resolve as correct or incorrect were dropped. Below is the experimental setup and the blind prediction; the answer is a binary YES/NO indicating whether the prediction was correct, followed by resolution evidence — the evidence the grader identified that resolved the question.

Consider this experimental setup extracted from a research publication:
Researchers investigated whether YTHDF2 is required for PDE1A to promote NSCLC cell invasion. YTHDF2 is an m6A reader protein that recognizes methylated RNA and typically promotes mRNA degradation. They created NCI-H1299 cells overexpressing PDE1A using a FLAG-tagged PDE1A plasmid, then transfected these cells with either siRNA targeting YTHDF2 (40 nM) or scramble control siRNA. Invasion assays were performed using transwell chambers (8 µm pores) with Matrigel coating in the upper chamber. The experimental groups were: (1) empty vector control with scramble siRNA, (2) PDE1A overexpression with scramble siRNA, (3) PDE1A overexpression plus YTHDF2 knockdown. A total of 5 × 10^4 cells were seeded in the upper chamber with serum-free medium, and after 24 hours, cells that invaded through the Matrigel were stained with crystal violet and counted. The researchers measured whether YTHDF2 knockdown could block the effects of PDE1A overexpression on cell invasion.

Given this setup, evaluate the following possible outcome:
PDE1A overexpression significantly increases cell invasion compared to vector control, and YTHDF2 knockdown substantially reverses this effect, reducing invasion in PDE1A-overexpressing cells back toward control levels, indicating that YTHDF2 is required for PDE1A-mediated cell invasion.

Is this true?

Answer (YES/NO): YES